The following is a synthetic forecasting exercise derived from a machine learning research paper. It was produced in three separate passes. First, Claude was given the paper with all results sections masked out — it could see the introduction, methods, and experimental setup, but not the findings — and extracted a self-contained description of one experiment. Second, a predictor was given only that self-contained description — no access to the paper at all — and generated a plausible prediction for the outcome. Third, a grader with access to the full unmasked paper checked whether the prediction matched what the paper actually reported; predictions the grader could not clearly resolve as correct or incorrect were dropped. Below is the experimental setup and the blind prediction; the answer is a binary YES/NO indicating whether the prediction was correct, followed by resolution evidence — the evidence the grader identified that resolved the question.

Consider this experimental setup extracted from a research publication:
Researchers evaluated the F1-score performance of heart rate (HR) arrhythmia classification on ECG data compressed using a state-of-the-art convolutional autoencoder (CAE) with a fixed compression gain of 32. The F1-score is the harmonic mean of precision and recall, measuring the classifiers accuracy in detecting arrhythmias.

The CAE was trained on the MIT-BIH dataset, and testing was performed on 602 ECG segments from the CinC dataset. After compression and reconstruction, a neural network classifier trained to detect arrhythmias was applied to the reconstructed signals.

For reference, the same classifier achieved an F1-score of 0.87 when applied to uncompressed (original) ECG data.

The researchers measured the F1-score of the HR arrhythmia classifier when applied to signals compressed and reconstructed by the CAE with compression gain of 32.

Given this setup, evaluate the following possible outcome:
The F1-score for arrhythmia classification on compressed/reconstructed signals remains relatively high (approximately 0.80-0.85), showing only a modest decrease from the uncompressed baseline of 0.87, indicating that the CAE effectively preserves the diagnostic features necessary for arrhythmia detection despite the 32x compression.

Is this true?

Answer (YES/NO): NO